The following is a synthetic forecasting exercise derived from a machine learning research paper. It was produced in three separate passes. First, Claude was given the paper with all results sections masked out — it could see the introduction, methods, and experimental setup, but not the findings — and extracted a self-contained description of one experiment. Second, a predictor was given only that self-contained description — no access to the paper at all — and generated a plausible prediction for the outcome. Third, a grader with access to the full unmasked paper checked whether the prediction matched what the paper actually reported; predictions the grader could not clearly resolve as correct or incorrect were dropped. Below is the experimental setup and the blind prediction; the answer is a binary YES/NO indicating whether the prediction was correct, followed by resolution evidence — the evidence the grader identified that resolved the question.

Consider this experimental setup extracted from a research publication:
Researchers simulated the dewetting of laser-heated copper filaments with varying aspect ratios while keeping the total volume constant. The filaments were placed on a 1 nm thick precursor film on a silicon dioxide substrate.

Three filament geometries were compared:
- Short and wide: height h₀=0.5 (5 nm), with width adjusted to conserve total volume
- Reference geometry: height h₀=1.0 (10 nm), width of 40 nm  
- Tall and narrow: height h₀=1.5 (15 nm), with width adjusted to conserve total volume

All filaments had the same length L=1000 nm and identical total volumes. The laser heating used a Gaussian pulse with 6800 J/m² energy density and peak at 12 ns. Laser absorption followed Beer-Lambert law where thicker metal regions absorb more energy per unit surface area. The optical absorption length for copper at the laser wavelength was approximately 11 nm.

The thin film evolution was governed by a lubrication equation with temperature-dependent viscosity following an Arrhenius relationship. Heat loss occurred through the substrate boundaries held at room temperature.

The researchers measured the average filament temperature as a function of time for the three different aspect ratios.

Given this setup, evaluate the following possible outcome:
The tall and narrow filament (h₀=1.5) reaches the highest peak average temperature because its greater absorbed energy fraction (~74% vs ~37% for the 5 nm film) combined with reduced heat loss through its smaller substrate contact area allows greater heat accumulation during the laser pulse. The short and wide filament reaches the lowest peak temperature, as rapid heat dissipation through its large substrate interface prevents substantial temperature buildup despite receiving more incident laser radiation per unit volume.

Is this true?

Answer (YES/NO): NO